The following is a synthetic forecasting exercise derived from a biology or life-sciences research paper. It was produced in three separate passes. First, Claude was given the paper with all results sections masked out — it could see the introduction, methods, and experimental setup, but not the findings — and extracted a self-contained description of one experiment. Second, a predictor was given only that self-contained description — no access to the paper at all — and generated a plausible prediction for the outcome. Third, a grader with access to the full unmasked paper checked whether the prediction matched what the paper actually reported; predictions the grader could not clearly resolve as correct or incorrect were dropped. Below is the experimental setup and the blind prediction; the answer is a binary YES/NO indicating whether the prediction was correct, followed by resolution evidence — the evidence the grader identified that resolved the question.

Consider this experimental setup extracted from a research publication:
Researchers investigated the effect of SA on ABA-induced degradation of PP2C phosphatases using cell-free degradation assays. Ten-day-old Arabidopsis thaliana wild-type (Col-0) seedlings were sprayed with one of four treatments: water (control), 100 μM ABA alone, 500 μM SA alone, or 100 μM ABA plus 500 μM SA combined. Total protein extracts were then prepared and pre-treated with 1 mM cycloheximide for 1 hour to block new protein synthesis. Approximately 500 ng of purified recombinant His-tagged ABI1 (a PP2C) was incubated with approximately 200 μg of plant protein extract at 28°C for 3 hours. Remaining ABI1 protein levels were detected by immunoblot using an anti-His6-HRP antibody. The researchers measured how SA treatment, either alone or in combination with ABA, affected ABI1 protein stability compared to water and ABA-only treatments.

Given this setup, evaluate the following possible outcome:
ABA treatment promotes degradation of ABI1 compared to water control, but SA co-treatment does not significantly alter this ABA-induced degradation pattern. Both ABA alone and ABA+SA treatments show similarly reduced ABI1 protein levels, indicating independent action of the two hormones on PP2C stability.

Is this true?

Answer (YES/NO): NO